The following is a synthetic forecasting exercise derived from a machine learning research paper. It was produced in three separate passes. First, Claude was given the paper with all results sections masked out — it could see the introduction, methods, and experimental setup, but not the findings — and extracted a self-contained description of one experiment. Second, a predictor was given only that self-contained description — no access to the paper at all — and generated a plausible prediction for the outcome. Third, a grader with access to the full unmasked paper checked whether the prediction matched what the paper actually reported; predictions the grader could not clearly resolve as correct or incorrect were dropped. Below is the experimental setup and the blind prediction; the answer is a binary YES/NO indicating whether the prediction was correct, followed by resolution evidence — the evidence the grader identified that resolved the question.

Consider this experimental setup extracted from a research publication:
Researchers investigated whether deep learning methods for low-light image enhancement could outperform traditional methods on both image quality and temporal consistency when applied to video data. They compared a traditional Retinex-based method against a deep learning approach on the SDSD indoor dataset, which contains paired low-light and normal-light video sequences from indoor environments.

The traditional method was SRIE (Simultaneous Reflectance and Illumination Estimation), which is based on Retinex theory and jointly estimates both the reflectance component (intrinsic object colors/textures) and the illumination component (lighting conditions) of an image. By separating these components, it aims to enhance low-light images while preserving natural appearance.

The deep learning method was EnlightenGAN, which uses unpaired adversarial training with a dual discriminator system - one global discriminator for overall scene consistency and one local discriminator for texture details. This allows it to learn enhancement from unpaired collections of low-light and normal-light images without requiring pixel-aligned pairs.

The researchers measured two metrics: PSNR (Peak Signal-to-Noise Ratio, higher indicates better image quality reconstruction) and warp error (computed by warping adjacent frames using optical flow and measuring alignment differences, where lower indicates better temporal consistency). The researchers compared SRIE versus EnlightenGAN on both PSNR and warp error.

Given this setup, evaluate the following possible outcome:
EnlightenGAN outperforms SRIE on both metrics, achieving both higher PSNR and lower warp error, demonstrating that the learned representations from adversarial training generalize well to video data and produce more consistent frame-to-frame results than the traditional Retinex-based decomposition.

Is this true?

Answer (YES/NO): NO